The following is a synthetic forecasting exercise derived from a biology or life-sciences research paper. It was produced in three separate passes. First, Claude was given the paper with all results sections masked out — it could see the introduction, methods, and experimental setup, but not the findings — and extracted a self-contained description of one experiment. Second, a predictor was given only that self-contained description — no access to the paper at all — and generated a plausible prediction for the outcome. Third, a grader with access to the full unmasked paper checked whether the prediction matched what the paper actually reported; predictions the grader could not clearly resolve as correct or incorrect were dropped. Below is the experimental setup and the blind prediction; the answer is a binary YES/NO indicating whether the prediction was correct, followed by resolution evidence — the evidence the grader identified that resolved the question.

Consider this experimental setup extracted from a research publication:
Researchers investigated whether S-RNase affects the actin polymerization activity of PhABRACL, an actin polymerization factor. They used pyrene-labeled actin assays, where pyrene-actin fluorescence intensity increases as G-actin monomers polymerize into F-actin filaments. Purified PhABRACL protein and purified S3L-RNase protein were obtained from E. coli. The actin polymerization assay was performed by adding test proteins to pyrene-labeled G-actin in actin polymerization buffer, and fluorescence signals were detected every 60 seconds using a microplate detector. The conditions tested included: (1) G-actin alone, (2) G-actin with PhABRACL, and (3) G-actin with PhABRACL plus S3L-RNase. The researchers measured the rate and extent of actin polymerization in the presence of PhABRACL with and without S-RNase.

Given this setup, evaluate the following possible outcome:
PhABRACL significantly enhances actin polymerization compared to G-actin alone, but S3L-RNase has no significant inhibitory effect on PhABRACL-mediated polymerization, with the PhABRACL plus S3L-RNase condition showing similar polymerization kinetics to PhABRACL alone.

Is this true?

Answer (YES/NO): NO